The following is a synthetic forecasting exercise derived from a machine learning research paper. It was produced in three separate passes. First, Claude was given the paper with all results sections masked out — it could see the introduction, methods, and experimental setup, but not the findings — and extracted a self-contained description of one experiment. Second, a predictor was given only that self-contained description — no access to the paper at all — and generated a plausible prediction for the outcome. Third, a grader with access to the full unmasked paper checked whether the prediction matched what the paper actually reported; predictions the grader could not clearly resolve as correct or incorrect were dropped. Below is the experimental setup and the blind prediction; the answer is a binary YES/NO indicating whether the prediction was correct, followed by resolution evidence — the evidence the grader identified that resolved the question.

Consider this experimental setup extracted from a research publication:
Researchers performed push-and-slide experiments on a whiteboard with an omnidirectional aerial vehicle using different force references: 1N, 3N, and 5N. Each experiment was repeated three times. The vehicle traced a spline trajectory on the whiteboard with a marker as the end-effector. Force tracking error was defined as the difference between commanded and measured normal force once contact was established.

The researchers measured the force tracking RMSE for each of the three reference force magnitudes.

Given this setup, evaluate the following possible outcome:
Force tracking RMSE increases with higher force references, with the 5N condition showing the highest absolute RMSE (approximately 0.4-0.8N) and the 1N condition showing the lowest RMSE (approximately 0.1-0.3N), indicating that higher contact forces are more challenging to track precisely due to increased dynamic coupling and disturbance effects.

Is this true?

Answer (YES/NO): NO